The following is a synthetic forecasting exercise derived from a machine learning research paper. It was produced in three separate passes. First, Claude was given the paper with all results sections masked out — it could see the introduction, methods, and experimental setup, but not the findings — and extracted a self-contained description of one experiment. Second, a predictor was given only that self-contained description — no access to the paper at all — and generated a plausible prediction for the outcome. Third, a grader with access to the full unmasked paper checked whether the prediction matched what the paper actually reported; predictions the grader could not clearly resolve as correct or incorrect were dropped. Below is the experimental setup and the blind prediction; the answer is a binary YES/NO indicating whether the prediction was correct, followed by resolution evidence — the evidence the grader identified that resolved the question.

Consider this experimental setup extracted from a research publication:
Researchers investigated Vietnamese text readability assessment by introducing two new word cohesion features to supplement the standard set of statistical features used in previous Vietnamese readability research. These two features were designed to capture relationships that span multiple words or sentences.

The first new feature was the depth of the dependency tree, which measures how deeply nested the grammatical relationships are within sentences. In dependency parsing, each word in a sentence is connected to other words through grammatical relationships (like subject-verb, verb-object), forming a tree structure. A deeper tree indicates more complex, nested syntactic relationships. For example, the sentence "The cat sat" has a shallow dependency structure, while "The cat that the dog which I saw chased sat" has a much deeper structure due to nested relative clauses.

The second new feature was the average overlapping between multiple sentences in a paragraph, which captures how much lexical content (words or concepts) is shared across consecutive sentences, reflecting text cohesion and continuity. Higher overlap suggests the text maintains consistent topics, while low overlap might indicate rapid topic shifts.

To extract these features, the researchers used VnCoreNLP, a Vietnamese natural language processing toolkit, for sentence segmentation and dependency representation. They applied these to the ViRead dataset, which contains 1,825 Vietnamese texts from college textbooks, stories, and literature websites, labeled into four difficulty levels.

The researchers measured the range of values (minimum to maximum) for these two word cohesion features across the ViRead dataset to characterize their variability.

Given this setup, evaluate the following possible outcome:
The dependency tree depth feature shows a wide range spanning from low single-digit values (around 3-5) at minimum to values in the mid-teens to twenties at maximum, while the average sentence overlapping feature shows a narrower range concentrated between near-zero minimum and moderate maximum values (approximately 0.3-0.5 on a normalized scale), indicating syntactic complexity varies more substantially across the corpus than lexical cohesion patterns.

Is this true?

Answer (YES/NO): NO